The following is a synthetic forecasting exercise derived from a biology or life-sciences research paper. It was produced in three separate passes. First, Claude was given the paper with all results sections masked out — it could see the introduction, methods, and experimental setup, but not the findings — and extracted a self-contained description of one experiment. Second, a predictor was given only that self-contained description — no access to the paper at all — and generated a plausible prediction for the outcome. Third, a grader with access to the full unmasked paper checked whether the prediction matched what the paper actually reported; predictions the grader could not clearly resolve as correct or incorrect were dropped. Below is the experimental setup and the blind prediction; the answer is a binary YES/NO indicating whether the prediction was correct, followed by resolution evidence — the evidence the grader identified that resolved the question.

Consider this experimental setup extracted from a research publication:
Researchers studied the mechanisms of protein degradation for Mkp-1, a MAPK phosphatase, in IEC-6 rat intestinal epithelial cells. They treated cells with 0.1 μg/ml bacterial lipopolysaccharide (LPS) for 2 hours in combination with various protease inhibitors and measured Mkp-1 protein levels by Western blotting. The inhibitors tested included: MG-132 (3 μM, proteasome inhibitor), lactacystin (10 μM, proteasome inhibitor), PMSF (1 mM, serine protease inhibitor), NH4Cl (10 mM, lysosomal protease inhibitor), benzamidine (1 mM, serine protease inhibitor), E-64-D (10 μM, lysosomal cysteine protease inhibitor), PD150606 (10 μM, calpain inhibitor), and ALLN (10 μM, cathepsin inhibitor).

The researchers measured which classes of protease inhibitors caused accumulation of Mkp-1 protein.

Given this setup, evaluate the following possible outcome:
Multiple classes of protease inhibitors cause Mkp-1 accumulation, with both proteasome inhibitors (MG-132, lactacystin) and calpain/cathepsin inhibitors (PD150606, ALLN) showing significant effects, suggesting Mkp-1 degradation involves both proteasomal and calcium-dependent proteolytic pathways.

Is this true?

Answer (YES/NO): NO